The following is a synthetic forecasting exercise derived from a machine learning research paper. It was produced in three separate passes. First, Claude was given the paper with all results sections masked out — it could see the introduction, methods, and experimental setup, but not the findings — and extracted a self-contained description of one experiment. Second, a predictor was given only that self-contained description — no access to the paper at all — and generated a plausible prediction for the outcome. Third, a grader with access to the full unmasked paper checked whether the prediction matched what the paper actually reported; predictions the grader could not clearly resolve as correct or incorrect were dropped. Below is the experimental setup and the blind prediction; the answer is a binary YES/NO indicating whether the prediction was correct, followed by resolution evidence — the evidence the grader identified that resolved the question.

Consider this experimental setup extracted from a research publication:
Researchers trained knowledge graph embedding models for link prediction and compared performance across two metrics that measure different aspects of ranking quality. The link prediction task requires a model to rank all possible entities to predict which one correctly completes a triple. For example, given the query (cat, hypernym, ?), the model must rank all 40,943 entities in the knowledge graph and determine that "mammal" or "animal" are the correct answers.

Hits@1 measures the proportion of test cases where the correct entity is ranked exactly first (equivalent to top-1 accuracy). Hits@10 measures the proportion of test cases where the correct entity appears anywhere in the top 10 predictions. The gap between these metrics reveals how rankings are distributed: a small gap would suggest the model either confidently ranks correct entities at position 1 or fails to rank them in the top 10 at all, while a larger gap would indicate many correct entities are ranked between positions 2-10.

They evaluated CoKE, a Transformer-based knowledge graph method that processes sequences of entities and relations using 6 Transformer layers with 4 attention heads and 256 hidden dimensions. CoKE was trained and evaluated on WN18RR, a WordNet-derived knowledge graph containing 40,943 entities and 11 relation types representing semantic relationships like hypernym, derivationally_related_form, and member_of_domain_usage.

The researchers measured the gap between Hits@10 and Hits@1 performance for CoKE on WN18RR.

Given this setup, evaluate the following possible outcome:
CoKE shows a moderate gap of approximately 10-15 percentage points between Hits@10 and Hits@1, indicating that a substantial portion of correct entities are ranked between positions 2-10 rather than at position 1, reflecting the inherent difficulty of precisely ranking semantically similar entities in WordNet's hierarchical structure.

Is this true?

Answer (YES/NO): YES